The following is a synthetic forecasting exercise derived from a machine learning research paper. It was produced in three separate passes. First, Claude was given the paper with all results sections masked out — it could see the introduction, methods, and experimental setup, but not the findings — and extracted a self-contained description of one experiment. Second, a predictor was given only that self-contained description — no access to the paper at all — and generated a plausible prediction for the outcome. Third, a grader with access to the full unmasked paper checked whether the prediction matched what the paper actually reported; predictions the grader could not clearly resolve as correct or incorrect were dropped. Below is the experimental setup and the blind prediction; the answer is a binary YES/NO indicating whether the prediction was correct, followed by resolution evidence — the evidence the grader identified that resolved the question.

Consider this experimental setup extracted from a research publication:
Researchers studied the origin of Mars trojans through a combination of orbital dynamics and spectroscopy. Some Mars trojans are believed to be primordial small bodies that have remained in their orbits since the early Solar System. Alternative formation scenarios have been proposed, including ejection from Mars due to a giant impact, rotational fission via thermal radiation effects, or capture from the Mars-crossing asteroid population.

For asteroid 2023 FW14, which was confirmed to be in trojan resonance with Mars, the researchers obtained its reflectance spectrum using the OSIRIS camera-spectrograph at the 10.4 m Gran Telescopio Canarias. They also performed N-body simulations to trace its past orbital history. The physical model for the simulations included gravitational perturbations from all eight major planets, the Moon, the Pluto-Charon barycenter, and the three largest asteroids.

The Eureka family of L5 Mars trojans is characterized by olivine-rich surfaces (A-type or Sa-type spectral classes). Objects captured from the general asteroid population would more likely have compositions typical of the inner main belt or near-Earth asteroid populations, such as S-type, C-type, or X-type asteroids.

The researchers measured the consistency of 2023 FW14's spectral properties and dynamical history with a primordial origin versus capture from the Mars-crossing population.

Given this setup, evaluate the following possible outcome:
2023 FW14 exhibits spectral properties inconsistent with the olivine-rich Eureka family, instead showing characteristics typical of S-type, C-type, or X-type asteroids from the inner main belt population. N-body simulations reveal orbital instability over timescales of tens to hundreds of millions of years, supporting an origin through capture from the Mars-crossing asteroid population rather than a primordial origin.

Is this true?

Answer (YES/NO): NO